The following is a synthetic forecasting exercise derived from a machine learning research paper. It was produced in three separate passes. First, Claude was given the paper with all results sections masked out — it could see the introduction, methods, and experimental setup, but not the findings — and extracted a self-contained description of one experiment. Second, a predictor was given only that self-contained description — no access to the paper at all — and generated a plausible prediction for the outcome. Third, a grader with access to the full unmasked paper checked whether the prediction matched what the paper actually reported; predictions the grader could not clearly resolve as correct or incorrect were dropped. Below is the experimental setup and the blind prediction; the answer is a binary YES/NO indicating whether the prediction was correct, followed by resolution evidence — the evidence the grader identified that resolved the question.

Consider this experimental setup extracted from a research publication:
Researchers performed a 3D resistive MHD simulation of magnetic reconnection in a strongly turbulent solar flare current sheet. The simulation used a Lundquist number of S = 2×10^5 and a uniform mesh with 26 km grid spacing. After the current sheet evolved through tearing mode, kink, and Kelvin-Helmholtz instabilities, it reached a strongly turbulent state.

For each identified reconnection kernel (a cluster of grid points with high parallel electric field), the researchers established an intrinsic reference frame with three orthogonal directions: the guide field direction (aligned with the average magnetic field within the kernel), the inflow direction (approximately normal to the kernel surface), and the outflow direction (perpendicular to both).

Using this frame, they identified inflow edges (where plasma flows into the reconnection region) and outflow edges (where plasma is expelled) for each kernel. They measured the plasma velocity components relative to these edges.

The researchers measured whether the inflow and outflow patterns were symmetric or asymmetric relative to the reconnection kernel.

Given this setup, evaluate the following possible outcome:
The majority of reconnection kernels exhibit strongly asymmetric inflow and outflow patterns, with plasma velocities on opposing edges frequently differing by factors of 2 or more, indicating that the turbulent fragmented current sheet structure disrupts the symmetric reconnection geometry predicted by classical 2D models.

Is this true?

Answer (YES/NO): NO